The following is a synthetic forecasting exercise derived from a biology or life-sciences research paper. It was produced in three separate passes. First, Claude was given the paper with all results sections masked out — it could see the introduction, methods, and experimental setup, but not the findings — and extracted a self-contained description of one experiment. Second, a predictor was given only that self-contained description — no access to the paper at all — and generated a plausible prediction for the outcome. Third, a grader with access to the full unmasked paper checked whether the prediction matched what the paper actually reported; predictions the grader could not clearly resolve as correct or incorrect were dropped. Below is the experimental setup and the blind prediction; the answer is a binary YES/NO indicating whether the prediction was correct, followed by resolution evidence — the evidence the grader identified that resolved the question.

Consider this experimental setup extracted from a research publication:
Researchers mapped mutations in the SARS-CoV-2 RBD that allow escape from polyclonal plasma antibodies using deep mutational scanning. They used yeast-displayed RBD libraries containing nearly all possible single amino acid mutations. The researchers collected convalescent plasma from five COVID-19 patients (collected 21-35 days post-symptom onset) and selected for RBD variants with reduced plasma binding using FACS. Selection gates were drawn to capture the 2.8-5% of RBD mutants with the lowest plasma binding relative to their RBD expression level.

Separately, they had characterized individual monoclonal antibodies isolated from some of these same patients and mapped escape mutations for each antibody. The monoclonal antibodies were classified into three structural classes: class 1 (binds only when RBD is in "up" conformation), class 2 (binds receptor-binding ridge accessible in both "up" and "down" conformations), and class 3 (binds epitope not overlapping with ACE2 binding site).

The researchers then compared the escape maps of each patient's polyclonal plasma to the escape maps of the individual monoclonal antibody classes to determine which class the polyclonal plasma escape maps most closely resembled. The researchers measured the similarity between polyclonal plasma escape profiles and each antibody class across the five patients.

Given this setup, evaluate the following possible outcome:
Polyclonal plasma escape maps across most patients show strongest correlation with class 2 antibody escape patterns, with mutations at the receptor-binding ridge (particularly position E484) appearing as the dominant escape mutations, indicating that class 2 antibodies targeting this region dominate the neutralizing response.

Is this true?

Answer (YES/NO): YES